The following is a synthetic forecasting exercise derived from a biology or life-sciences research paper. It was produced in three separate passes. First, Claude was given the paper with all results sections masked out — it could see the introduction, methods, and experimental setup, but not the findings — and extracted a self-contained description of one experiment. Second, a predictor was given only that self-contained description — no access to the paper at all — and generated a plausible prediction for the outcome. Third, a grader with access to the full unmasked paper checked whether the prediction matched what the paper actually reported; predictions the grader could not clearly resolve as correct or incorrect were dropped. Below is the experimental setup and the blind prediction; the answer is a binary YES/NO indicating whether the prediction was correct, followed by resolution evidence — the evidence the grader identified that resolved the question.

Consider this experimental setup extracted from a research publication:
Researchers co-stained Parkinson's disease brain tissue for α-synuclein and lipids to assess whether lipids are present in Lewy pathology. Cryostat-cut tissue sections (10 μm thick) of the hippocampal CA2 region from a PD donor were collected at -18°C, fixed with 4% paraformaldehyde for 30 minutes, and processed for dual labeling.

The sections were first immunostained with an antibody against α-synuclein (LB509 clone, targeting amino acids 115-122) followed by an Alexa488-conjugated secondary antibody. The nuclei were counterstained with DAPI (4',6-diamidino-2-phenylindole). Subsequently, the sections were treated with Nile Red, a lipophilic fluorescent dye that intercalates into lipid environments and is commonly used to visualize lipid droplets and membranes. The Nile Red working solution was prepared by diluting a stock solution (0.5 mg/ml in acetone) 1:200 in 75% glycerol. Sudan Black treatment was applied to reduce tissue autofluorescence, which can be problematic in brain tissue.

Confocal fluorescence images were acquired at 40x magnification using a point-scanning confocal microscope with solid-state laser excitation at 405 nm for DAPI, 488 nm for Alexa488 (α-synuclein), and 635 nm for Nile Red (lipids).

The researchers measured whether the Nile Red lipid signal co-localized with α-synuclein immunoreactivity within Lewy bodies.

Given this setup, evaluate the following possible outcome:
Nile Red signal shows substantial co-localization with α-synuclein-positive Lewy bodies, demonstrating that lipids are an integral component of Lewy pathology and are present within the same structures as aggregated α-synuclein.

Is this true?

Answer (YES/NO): YES